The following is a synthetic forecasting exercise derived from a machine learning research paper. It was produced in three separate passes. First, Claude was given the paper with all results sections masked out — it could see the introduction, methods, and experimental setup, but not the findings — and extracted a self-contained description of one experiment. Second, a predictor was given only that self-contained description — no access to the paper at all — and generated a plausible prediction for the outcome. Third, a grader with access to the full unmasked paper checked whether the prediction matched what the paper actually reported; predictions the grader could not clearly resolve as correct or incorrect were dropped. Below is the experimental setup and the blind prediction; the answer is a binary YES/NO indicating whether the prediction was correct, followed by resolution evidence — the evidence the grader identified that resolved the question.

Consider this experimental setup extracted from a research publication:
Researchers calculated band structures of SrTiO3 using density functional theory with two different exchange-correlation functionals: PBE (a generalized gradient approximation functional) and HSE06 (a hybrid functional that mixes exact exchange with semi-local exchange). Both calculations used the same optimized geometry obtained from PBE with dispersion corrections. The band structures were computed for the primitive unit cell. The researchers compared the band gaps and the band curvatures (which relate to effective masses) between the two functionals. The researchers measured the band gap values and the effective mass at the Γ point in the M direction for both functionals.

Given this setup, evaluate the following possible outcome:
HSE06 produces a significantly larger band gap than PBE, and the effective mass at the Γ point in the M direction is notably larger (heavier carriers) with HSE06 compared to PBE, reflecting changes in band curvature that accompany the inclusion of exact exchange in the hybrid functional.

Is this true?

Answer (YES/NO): NO